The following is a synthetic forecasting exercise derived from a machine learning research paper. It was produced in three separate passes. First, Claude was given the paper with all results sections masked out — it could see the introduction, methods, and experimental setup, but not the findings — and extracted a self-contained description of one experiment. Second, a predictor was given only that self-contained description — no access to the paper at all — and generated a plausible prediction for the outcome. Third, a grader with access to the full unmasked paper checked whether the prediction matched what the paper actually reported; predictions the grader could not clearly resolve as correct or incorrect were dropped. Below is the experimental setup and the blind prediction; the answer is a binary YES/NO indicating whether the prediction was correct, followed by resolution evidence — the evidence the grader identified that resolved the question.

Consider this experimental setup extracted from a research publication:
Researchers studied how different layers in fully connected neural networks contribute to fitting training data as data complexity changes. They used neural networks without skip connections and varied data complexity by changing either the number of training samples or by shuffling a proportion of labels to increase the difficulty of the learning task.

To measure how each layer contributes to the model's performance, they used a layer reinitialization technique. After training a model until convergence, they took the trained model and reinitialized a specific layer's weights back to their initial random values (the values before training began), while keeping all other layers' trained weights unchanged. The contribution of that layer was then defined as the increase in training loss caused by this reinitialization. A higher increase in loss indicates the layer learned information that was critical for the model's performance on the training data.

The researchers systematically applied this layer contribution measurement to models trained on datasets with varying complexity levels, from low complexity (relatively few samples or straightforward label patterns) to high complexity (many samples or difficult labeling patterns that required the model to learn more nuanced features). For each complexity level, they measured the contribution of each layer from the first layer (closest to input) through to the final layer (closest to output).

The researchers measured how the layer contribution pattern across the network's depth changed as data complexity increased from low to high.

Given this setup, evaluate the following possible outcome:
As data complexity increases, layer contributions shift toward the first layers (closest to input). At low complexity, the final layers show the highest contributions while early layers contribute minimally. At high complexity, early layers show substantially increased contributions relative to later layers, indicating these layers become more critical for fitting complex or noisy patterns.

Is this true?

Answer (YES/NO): NO